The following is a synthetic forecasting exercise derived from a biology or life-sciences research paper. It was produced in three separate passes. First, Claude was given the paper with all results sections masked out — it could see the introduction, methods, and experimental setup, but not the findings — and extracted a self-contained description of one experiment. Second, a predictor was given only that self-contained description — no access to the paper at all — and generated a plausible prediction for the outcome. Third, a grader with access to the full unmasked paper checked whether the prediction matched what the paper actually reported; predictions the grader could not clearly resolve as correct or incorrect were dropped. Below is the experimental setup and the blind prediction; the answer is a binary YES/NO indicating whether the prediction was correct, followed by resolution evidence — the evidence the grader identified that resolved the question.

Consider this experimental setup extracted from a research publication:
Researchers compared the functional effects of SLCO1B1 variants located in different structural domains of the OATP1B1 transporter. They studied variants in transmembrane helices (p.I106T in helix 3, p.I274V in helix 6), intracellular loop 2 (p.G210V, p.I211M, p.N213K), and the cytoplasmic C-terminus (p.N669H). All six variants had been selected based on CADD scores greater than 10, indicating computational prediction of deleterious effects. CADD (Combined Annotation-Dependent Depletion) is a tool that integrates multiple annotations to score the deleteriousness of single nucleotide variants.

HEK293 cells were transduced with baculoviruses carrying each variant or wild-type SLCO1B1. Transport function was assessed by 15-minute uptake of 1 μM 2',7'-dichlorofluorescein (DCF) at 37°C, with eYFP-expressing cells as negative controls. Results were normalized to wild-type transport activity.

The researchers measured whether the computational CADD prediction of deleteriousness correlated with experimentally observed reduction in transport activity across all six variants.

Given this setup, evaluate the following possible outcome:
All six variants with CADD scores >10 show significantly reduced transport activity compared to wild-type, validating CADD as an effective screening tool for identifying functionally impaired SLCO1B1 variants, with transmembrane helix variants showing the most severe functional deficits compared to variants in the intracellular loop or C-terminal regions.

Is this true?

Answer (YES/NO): NO